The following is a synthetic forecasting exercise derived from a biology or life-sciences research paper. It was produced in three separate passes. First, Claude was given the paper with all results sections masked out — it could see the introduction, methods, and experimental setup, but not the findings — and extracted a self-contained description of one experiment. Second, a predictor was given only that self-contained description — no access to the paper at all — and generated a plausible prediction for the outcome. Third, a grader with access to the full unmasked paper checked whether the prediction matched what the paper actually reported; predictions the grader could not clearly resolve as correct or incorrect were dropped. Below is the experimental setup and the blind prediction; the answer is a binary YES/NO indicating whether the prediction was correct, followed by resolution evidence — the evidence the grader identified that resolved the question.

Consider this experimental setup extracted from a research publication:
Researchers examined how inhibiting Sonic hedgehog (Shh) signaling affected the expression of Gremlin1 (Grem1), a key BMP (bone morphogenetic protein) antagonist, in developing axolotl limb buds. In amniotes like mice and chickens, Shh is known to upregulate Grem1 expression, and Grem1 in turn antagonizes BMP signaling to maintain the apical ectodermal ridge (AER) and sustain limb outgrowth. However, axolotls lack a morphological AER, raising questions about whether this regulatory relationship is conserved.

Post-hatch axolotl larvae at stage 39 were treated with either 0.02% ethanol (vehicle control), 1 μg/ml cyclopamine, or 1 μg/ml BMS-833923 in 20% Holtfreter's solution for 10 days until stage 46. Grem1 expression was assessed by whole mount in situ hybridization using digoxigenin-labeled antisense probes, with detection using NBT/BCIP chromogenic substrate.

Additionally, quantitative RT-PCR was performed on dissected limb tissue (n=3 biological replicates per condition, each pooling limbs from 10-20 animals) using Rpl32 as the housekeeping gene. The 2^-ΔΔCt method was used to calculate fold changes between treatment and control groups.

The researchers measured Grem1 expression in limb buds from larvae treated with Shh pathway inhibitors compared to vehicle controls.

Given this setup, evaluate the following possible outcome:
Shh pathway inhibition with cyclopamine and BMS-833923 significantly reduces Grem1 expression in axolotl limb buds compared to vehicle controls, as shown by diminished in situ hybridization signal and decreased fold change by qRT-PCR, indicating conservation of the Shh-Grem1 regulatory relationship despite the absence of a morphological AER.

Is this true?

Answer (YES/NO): YES